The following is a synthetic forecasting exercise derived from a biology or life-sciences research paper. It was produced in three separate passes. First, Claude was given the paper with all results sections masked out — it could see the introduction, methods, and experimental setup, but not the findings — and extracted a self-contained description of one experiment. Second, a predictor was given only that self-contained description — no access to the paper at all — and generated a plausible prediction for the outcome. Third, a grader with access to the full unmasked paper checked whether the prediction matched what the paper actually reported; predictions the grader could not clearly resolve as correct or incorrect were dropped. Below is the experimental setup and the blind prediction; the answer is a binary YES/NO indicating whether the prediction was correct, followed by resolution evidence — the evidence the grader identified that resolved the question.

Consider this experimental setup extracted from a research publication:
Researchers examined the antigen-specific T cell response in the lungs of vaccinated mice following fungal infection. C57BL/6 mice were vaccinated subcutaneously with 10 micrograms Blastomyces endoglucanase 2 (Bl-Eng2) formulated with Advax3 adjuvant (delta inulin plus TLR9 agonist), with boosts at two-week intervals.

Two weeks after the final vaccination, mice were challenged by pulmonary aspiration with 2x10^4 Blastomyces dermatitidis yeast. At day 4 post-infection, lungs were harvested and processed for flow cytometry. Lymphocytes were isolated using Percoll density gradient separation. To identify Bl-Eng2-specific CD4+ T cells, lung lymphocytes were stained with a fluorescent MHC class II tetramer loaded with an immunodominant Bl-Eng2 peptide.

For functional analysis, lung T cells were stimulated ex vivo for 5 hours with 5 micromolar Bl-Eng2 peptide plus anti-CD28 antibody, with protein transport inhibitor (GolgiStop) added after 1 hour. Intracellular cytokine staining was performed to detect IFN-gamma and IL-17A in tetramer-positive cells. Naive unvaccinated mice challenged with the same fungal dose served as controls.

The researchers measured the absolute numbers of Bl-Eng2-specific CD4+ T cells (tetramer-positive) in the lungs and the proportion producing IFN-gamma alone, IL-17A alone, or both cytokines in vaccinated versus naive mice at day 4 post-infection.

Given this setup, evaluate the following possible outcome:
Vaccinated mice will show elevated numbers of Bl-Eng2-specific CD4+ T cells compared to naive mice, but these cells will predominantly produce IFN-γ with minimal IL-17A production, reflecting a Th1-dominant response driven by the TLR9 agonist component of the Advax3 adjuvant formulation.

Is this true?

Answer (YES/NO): NO